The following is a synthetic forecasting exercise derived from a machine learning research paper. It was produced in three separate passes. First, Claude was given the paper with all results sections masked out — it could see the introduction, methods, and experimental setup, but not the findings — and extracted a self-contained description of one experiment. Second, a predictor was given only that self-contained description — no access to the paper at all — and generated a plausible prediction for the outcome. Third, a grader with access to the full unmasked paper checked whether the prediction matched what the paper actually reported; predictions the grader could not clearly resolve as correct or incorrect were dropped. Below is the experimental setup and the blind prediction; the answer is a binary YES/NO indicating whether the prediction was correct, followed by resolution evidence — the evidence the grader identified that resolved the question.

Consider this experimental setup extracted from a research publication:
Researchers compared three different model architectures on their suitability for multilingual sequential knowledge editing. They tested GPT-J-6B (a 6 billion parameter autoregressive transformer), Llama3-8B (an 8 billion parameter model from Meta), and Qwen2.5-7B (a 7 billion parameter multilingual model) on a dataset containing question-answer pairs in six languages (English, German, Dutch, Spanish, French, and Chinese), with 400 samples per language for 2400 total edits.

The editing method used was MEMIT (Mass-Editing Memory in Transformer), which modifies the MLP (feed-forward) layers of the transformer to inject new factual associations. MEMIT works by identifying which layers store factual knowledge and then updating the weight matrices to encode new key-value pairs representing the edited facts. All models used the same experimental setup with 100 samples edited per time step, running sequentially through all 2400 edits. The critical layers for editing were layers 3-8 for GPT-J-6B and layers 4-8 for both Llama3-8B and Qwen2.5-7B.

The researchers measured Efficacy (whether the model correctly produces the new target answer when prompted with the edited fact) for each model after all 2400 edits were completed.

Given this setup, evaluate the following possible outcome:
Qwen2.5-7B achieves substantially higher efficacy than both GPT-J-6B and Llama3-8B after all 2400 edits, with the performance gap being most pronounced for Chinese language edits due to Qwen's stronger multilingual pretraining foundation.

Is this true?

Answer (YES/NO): NO